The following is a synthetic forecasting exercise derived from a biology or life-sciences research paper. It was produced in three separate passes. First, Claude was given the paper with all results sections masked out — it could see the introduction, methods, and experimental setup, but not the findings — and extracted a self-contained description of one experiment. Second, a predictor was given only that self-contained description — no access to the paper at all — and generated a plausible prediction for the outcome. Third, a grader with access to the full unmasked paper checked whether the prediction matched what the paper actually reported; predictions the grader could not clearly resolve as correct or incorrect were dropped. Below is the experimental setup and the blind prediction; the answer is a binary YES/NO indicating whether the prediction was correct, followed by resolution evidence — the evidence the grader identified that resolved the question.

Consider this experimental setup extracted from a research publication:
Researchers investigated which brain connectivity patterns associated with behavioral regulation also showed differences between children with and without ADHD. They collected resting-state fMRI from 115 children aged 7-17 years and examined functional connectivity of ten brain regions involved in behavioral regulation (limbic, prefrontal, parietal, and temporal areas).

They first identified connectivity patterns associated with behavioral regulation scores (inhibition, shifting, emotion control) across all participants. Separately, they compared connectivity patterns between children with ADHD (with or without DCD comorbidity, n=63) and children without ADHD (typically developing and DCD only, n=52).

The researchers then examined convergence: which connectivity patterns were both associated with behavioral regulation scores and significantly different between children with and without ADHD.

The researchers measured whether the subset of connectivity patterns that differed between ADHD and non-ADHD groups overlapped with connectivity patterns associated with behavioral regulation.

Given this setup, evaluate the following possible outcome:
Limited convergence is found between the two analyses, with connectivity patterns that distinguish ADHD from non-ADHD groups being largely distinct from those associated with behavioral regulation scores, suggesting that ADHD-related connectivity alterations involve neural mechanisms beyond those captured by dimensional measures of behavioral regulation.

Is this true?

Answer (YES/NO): NO